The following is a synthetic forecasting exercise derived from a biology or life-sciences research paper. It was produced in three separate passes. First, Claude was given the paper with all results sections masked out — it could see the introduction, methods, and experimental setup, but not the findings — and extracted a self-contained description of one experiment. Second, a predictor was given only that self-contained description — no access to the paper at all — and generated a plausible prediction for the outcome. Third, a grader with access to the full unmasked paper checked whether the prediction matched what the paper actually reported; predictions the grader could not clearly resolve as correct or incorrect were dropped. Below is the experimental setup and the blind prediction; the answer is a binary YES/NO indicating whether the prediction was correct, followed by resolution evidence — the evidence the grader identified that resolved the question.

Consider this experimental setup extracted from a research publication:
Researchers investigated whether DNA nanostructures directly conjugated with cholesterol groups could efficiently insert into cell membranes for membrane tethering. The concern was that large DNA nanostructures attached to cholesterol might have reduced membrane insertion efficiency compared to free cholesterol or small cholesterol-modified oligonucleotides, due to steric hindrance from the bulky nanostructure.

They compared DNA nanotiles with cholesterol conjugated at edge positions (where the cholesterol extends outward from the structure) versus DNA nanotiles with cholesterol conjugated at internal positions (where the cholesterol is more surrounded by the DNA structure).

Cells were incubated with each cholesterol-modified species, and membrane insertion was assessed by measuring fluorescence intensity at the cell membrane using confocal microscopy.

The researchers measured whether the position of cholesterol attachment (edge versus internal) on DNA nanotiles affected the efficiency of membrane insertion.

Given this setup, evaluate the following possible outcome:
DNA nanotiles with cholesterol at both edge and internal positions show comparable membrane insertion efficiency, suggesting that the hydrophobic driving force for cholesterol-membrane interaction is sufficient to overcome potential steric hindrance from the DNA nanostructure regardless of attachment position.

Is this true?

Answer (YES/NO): NO